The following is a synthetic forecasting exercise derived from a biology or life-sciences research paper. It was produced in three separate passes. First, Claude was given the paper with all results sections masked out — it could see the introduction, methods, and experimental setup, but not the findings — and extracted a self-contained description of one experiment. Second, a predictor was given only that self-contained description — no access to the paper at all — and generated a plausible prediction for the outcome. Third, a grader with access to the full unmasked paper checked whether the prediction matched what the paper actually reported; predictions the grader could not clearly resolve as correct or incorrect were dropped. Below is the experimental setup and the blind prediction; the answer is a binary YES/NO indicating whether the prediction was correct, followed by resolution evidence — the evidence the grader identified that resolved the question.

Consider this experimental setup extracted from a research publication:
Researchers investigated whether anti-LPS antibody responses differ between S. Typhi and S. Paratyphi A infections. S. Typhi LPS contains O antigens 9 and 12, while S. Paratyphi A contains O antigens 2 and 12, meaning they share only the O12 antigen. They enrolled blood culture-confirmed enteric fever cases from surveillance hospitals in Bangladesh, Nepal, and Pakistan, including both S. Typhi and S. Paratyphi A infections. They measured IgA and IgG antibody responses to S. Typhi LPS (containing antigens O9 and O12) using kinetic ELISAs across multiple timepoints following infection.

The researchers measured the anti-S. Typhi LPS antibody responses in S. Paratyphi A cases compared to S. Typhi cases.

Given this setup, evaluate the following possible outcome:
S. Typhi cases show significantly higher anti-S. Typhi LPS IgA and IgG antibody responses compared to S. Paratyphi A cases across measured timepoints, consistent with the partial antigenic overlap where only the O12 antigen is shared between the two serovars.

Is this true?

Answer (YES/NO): NO